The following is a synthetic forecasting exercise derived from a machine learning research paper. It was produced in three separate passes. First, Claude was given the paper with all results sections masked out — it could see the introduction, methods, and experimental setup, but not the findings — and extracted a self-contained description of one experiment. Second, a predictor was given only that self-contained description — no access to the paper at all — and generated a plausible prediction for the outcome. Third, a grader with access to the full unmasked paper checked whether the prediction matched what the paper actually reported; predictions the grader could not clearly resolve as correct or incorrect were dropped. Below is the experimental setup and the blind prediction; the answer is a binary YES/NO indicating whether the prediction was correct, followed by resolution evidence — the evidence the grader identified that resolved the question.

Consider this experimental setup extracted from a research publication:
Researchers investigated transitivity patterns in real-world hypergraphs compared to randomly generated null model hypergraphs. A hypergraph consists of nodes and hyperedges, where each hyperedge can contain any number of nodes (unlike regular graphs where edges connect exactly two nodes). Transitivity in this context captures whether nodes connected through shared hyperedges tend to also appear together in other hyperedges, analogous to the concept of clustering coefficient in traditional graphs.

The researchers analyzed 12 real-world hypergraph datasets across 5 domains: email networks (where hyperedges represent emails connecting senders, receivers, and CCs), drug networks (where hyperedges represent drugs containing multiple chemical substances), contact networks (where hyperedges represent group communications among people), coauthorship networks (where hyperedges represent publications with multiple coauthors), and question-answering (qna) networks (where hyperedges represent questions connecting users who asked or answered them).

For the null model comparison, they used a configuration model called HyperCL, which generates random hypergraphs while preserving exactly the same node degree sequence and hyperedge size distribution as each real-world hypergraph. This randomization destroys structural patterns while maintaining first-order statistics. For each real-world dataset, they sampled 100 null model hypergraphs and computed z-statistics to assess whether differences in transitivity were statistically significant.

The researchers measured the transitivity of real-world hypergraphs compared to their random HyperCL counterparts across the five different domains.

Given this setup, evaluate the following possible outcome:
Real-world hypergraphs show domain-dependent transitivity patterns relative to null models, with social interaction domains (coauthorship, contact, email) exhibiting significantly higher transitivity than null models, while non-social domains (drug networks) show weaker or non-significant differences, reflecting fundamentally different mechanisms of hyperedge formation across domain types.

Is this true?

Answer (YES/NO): NO